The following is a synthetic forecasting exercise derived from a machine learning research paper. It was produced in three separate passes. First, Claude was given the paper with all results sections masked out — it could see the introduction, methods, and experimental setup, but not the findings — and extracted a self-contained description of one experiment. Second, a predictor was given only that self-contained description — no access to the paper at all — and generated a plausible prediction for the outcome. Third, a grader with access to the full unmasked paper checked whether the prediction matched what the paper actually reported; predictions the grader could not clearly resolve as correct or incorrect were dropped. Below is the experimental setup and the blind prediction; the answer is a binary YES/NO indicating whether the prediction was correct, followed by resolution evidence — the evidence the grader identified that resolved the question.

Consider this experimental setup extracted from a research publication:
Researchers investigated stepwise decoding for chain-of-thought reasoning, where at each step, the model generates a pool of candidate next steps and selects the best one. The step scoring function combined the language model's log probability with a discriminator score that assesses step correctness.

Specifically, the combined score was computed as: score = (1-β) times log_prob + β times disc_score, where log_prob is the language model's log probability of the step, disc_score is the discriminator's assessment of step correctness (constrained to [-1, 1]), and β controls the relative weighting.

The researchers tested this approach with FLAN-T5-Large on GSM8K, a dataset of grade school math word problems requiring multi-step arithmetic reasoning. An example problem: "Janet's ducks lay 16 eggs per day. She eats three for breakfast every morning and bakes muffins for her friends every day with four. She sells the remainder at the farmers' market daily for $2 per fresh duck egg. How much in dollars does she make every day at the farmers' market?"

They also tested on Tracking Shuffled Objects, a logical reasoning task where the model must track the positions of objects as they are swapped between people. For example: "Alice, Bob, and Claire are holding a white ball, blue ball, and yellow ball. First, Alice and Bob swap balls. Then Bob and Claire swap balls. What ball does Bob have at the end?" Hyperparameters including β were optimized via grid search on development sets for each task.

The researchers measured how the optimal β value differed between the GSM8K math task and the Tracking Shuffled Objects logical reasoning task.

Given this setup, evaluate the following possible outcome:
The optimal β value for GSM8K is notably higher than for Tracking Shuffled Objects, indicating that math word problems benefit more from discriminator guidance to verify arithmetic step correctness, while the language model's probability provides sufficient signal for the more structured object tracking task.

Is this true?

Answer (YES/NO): NO